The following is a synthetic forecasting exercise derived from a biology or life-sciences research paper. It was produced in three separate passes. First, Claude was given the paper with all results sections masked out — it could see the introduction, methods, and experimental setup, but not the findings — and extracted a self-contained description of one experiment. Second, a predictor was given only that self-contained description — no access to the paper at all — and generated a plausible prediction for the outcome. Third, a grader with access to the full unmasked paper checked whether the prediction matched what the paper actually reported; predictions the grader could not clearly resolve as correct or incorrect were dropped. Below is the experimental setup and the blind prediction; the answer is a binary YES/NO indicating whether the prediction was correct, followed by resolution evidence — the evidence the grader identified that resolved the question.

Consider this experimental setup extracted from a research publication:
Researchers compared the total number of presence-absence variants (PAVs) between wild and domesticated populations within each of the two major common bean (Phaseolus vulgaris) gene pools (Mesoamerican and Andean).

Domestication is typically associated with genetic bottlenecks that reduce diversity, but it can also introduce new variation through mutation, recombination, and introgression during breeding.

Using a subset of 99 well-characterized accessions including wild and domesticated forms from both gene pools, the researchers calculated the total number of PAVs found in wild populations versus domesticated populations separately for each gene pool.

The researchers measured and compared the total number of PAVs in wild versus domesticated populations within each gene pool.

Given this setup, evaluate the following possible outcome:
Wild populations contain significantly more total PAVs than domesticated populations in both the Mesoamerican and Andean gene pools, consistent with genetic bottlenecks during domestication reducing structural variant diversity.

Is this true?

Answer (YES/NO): YES